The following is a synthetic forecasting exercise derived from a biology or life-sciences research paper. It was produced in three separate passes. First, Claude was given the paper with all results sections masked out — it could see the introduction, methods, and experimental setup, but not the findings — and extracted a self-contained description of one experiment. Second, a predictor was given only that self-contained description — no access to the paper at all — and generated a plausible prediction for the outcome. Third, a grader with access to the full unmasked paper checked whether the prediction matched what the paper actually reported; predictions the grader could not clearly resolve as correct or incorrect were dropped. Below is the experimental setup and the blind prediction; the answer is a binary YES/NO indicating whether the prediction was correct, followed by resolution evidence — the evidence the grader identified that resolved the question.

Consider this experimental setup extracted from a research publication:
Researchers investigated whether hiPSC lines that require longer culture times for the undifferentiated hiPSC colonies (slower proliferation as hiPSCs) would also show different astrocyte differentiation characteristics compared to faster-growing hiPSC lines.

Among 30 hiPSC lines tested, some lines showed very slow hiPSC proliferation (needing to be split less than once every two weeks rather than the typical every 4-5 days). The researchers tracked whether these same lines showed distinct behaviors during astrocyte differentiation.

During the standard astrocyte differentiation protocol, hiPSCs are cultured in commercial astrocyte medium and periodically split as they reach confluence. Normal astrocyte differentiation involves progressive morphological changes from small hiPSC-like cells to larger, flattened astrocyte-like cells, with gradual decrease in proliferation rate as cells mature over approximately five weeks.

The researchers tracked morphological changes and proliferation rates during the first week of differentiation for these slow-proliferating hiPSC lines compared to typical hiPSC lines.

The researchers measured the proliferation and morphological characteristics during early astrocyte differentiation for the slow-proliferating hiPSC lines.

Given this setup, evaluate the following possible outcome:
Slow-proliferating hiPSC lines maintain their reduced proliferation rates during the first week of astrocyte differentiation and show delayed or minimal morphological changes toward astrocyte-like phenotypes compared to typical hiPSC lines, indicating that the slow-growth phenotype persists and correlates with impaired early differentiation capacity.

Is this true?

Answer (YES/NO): NO